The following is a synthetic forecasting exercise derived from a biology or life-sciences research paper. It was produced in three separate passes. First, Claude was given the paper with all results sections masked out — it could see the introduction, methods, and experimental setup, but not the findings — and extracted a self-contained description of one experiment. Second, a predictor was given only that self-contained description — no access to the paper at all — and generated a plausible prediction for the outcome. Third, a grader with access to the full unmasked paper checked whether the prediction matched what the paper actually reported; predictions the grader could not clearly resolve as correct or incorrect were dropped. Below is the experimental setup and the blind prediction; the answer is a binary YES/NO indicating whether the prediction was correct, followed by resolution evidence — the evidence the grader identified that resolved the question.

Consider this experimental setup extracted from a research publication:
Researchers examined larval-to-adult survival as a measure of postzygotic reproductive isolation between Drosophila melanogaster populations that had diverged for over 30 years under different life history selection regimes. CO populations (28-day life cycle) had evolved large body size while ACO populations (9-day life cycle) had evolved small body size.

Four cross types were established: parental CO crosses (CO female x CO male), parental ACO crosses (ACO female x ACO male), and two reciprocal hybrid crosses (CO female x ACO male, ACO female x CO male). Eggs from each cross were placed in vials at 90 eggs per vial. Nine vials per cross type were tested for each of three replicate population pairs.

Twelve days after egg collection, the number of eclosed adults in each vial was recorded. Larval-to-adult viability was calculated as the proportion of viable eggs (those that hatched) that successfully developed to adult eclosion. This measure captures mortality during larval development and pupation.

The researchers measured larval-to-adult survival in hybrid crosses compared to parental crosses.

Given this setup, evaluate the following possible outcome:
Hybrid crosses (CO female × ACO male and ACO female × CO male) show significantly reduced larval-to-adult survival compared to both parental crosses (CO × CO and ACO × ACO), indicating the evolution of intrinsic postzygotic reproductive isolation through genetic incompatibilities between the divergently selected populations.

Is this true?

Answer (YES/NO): NO